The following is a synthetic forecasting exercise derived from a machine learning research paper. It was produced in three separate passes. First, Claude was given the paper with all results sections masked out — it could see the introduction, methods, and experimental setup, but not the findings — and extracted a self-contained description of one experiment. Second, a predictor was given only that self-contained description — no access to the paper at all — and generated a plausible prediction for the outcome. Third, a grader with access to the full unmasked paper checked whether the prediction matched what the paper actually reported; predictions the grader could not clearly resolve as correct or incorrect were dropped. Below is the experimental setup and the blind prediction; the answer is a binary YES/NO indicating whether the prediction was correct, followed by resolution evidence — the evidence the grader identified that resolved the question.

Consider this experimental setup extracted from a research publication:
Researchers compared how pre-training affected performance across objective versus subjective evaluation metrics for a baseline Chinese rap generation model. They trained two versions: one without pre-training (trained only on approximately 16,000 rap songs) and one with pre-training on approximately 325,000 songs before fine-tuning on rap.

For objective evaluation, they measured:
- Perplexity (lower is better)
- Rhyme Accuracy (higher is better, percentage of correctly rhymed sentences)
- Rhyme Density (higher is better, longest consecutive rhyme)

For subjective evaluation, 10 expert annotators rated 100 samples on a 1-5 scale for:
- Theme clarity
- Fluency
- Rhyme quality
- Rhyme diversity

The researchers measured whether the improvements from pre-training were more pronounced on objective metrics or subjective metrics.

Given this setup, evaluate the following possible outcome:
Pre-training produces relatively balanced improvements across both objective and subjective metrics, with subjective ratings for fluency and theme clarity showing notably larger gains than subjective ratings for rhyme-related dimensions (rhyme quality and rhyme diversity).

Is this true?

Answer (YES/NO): NO